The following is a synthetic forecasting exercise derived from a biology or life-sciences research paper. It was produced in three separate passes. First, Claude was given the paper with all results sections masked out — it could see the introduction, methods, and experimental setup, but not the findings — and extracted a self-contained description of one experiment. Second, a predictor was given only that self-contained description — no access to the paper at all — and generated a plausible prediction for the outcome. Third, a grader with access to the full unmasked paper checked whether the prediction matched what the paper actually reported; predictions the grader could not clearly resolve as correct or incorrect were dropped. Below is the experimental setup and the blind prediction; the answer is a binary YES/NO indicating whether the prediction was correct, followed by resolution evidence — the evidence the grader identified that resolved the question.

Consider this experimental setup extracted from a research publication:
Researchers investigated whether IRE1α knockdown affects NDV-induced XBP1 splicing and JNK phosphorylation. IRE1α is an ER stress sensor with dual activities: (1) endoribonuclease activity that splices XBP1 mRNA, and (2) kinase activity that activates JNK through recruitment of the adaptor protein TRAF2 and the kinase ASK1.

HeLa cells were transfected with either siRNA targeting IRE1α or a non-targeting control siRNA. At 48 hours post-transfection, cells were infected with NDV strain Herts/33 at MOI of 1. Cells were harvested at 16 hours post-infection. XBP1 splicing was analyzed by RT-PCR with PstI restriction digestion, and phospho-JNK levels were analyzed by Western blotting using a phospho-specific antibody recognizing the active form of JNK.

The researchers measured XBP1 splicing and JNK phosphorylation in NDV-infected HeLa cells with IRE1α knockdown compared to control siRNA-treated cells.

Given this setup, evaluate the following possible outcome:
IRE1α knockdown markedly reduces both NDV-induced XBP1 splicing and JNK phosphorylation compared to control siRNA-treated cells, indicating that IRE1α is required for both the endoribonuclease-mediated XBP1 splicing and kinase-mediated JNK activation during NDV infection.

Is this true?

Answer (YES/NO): YES